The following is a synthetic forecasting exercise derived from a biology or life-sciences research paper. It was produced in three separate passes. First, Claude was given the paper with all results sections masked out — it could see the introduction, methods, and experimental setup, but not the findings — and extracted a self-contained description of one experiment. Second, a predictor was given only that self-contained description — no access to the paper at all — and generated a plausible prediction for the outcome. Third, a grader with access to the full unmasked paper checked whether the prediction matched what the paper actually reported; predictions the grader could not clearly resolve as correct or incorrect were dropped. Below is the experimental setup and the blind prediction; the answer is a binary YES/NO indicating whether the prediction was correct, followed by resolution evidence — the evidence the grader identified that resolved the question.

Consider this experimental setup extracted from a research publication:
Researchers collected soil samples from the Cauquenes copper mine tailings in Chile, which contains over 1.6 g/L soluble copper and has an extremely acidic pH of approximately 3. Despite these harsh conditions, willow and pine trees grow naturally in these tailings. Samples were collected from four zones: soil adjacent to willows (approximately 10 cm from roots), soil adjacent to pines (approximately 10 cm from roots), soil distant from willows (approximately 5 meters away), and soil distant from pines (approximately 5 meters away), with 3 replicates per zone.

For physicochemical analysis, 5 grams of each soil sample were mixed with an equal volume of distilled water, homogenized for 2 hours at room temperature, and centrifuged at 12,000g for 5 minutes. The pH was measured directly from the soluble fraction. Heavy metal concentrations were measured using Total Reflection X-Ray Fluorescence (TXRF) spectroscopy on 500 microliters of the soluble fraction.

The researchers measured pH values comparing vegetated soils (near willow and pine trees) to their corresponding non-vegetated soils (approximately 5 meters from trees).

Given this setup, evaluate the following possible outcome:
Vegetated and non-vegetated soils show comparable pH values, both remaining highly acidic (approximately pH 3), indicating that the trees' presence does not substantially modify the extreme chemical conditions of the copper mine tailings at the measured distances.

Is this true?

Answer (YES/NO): NO